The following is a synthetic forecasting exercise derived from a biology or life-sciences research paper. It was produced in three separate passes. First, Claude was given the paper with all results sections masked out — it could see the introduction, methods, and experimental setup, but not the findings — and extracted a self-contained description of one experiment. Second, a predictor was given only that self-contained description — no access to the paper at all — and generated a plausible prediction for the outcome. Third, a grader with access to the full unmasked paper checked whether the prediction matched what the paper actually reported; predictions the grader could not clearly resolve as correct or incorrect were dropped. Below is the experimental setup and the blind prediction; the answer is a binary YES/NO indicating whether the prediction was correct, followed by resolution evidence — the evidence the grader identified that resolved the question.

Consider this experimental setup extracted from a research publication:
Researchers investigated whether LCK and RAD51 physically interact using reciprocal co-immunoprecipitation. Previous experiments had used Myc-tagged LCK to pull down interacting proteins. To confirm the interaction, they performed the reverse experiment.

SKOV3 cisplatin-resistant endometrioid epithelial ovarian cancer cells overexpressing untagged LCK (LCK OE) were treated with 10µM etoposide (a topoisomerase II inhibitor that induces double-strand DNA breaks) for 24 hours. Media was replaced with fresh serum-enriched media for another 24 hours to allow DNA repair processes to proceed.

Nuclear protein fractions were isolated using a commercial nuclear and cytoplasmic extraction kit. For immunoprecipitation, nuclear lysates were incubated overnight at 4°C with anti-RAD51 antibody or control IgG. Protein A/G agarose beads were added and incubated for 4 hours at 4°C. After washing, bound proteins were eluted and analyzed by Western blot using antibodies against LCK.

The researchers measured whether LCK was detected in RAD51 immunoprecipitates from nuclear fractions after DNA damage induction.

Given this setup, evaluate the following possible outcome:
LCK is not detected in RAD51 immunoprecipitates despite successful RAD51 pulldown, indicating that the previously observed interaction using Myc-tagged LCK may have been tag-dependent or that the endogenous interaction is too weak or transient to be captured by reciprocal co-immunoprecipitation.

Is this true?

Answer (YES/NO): NO